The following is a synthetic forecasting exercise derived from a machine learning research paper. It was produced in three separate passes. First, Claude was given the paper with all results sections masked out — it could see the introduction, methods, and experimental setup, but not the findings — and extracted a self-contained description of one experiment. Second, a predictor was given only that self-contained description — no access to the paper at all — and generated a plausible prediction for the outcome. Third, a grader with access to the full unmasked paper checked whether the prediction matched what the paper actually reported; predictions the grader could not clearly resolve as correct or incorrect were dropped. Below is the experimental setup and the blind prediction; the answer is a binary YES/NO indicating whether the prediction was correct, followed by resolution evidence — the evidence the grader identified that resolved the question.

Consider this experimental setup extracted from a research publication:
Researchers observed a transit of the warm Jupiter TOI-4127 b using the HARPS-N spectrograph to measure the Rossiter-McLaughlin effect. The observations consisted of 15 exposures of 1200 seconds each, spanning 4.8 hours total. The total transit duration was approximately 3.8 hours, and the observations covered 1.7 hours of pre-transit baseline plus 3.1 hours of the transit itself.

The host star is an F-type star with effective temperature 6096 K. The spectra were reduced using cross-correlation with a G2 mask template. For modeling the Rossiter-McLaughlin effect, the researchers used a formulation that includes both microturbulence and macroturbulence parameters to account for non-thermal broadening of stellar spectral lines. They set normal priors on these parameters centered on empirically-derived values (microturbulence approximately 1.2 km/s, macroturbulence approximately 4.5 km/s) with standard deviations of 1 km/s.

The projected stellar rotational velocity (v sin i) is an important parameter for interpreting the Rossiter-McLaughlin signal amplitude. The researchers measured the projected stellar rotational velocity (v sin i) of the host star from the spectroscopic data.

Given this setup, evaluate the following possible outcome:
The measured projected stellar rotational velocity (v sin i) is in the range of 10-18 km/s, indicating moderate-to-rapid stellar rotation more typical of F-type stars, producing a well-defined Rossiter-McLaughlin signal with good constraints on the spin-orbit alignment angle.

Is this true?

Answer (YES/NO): NO